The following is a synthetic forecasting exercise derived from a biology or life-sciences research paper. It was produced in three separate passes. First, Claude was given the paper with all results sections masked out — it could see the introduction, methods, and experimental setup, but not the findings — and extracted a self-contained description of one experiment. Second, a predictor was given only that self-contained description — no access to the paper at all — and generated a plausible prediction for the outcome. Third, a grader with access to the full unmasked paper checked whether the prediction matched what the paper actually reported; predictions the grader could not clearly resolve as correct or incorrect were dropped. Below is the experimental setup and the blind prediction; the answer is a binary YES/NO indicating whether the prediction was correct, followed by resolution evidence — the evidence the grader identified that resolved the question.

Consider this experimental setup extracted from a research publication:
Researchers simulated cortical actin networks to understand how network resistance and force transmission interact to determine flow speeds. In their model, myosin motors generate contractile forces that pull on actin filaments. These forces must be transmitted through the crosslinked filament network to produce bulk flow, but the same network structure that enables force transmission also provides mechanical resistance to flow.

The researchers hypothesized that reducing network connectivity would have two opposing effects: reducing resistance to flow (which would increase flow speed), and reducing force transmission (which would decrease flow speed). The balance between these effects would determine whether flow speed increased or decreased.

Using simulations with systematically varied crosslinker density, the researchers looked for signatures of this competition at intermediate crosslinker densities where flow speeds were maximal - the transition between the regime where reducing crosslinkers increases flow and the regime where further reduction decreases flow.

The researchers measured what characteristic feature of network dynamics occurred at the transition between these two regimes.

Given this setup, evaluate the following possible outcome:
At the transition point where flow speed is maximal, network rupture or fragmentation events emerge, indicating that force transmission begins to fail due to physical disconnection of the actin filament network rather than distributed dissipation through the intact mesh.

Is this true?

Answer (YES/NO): NO